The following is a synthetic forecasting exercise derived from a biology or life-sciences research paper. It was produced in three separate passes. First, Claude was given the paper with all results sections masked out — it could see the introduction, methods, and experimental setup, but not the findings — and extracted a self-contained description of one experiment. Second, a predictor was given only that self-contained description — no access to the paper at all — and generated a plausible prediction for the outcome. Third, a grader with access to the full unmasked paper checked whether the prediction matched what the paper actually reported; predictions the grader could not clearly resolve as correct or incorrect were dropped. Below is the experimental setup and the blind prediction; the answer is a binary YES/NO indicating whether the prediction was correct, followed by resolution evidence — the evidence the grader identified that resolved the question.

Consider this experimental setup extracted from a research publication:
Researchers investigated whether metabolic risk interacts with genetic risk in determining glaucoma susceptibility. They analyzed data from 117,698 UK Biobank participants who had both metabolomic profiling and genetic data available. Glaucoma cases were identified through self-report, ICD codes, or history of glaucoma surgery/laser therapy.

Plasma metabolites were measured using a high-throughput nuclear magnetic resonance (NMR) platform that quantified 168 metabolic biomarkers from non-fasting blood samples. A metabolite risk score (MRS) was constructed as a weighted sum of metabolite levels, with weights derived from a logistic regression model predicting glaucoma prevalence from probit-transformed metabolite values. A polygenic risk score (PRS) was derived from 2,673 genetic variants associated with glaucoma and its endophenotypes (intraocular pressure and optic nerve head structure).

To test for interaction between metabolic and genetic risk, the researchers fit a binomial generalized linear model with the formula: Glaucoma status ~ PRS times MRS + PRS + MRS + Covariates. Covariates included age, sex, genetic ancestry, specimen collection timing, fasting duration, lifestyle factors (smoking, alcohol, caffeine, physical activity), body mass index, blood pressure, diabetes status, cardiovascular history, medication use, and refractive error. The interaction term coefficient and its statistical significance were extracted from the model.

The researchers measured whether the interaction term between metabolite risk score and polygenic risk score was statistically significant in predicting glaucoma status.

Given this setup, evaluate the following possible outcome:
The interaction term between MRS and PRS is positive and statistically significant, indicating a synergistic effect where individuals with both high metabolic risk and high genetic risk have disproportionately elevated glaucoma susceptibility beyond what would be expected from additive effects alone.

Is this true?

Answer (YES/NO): YES